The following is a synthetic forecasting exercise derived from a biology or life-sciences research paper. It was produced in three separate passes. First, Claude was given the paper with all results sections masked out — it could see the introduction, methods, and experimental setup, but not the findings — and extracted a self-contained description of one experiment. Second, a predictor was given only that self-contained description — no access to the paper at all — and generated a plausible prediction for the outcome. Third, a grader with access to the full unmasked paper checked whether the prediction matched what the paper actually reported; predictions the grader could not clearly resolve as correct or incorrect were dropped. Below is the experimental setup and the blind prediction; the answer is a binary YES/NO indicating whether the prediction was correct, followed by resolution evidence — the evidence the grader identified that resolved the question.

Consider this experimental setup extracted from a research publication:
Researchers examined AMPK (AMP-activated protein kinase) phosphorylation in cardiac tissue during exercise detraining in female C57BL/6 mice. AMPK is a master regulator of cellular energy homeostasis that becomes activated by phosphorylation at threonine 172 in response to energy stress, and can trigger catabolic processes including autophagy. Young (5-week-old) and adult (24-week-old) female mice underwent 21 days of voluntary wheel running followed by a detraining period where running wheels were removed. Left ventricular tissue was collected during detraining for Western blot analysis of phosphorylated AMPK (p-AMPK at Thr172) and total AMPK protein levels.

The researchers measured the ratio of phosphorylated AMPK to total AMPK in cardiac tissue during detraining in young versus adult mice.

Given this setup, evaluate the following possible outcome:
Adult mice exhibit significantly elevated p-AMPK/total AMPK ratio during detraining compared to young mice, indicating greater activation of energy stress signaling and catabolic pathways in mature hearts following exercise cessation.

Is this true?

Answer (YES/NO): NO